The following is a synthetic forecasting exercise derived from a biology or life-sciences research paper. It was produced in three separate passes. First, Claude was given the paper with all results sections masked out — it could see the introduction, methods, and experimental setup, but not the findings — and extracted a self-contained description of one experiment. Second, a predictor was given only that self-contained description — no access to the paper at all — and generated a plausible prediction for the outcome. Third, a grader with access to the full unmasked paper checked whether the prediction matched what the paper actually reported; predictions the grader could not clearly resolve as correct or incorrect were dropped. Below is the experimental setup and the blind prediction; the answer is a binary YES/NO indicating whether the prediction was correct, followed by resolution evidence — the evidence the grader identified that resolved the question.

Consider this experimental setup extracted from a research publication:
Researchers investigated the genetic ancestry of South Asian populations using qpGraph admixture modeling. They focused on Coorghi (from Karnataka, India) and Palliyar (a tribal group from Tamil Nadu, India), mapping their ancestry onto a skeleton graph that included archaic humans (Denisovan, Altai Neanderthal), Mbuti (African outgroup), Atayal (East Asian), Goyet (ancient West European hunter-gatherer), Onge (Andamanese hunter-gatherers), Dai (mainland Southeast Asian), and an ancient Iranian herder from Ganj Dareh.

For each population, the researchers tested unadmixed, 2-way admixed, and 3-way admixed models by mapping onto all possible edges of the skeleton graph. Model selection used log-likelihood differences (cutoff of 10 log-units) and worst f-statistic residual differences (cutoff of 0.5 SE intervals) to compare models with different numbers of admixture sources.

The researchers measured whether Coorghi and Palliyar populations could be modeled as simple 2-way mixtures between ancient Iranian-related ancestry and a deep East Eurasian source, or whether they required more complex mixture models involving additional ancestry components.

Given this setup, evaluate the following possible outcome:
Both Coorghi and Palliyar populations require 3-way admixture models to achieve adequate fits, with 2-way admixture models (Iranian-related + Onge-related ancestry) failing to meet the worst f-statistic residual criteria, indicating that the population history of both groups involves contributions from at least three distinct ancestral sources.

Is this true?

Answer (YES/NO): NO